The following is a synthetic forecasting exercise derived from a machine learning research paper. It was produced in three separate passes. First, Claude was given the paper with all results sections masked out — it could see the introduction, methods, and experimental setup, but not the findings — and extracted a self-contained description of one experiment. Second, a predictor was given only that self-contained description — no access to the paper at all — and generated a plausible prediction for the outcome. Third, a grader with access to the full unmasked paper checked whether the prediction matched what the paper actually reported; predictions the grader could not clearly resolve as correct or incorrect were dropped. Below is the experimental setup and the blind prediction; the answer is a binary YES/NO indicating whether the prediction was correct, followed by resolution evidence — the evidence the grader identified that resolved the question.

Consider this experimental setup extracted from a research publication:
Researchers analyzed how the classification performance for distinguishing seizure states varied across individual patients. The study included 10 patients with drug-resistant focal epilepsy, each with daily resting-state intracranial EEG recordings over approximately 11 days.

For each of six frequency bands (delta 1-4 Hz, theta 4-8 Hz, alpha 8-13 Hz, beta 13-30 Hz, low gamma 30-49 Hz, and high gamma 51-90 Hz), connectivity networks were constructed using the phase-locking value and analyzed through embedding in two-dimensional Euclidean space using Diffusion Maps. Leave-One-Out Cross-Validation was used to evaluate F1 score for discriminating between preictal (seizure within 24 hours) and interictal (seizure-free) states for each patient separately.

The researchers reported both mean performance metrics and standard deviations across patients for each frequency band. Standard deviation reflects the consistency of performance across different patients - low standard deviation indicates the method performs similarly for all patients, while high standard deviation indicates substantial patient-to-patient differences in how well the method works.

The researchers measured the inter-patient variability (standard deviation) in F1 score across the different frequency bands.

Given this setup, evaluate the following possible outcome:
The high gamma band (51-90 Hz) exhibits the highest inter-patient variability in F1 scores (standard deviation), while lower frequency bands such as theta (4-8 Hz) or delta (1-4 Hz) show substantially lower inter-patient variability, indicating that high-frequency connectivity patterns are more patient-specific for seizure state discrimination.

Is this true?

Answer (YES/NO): NO